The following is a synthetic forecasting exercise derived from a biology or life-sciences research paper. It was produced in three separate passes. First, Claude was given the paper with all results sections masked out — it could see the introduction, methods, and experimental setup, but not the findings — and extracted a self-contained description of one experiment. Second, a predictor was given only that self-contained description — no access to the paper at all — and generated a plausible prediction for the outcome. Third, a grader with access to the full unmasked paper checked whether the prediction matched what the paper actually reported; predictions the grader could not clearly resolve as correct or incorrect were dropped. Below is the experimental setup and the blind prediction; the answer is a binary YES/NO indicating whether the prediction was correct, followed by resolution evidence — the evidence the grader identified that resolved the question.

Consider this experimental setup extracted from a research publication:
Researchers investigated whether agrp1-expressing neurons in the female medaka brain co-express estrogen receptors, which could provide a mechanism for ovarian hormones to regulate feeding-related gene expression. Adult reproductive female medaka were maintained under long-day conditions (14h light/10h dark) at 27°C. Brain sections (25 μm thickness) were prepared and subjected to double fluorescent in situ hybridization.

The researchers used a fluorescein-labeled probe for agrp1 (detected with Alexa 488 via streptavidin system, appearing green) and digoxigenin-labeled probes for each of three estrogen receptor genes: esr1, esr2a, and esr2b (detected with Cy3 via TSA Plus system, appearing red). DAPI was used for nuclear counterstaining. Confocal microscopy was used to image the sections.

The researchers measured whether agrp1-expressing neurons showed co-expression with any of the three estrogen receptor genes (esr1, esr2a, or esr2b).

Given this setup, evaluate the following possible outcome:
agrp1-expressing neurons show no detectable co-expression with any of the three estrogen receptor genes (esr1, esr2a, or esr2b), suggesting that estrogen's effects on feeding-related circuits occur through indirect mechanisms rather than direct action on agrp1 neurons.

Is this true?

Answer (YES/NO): NO